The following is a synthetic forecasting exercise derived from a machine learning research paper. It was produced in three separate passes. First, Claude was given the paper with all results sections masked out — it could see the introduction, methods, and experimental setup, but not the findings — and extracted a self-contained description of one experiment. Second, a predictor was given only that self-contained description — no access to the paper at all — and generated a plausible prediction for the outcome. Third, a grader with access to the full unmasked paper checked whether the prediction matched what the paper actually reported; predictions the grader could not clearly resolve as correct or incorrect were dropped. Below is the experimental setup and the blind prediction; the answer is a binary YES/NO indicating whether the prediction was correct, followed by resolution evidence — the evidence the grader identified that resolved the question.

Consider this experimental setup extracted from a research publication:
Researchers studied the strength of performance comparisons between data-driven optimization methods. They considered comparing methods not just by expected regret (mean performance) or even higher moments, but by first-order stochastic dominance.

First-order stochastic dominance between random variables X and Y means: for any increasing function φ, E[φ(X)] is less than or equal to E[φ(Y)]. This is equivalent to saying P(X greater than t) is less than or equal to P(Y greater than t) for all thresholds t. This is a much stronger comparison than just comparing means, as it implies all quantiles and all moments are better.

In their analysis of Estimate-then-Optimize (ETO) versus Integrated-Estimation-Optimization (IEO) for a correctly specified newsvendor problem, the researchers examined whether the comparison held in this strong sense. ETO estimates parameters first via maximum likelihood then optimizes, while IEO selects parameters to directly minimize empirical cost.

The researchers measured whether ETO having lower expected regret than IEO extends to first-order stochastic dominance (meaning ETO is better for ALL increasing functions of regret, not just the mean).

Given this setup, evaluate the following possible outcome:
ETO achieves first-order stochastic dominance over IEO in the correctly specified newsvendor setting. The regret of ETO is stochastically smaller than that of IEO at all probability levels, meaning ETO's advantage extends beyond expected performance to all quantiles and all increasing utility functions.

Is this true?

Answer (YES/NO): YES